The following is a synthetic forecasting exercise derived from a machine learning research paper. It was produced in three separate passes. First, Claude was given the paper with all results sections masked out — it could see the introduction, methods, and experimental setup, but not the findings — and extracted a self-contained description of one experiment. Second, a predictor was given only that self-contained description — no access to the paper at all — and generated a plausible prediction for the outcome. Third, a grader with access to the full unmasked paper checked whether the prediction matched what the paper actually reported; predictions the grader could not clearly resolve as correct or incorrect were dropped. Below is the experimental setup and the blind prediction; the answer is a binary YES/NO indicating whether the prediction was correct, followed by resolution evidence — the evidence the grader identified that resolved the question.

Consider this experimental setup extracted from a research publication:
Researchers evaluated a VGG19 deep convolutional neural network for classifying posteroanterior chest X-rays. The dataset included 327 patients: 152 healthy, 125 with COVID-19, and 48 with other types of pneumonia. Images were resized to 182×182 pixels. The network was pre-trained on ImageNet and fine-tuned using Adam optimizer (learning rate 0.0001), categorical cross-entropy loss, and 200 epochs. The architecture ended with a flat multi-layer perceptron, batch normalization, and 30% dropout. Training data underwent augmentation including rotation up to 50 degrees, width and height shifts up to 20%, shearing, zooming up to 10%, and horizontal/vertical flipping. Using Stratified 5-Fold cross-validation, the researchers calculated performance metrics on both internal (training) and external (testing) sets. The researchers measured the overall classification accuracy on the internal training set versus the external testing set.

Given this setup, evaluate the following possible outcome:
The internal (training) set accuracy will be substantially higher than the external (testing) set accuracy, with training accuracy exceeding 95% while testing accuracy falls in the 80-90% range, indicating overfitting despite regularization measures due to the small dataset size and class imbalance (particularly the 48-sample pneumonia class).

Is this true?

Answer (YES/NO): NO